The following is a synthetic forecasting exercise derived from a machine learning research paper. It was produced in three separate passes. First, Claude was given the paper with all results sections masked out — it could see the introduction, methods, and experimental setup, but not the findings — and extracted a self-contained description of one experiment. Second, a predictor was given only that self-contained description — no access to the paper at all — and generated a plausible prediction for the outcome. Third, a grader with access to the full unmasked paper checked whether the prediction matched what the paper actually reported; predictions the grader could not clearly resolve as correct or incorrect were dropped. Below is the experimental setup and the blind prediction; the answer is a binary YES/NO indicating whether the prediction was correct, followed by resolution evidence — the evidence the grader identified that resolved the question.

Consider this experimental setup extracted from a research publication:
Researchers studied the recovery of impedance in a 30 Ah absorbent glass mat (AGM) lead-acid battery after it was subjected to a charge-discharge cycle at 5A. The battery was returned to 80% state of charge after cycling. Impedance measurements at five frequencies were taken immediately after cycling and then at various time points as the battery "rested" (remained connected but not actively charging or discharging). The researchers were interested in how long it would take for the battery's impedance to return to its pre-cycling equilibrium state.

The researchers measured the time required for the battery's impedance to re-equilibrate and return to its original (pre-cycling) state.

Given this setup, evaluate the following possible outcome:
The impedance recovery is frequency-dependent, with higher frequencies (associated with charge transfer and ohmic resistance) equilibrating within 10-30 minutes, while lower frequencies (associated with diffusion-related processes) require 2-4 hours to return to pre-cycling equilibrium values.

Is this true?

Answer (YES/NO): NO